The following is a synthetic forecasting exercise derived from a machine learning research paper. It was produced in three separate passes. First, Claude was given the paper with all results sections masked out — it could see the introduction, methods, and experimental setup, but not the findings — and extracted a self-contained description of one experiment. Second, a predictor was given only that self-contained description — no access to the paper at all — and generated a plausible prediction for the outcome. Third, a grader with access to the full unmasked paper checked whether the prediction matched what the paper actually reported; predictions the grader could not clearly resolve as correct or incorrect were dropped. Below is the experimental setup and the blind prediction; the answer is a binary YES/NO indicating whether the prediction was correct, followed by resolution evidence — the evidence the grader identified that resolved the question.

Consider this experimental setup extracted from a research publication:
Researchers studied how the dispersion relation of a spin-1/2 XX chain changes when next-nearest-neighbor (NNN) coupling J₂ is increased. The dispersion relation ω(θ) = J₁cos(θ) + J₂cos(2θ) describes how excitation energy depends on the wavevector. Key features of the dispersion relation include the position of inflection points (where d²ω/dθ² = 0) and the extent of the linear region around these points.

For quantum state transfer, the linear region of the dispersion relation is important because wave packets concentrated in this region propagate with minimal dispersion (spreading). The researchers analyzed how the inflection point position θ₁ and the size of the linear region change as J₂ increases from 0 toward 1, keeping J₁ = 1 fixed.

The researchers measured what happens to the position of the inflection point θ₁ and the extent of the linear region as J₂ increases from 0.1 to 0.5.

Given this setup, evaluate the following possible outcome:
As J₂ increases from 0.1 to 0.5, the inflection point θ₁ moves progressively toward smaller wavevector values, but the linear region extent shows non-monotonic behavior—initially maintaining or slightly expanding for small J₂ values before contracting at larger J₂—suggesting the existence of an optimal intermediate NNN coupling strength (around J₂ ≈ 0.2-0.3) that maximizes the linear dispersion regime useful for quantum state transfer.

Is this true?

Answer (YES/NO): NO